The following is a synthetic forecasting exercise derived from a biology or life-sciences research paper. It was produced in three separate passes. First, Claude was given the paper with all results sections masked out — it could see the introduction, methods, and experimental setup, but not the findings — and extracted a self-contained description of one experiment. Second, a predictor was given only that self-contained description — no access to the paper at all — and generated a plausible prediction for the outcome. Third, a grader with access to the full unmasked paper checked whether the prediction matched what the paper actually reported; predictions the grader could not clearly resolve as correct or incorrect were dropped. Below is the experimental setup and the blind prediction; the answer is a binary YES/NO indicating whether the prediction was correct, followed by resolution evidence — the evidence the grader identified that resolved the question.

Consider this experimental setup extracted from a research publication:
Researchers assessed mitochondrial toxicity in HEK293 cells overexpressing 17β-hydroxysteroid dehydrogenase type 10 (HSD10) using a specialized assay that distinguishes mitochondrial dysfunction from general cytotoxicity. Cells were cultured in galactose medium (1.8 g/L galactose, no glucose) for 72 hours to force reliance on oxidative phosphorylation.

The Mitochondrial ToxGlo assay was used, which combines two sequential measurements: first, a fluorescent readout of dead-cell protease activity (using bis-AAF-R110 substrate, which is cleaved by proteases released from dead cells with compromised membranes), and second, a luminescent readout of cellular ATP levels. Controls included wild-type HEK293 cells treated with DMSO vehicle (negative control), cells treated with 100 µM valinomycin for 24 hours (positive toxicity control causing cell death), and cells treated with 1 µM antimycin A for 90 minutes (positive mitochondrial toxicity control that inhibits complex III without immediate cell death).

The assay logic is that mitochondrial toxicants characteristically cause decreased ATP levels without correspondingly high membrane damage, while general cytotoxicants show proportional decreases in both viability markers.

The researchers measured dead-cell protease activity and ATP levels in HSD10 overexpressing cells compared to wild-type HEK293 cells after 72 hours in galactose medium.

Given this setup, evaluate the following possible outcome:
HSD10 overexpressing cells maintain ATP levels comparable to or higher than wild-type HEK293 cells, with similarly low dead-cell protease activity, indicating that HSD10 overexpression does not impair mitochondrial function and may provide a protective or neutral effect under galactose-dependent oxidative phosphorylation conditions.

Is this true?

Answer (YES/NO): NO